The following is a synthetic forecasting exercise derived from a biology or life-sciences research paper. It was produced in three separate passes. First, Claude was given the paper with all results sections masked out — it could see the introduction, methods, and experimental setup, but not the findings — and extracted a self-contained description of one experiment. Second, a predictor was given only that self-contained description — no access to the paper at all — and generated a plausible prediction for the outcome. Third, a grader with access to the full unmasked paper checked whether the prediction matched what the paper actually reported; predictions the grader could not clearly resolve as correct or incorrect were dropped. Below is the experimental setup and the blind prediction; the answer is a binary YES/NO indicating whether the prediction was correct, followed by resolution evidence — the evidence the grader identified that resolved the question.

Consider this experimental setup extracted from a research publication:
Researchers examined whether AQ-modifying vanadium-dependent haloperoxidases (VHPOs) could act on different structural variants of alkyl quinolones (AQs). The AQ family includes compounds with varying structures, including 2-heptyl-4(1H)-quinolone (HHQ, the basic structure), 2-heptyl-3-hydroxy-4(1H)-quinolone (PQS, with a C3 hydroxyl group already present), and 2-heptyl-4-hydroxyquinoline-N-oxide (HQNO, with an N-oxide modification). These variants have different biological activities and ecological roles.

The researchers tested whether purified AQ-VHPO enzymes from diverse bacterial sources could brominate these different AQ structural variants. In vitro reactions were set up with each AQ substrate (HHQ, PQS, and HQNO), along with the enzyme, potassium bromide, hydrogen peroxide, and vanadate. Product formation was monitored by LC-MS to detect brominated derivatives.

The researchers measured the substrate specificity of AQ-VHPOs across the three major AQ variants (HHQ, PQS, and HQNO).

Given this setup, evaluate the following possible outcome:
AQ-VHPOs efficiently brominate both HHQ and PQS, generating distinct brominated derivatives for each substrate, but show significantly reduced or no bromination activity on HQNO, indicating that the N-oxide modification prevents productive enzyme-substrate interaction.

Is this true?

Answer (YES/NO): NO